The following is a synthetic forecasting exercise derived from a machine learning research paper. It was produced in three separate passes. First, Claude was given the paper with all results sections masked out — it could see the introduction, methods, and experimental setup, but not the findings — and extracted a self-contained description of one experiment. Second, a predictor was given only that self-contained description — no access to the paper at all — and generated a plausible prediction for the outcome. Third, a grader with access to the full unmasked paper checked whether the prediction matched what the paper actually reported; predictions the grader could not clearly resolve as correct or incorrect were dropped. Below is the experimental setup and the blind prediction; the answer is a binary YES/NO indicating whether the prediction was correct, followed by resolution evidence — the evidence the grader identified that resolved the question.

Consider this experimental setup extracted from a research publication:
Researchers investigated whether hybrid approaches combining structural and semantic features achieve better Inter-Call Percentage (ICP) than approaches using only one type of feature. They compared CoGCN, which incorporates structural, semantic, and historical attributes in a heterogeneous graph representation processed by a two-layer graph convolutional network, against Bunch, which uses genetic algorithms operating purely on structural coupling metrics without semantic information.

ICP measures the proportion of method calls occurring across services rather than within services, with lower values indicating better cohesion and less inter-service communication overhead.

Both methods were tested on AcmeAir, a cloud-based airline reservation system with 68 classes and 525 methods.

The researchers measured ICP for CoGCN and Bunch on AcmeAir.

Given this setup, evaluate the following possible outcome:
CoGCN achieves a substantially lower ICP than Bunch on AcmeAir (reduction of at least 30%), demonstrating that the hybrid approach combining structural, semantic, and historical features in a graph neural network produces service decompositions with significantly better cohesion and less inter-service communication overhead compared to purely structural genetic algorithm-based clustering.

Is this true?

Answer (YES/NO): NO